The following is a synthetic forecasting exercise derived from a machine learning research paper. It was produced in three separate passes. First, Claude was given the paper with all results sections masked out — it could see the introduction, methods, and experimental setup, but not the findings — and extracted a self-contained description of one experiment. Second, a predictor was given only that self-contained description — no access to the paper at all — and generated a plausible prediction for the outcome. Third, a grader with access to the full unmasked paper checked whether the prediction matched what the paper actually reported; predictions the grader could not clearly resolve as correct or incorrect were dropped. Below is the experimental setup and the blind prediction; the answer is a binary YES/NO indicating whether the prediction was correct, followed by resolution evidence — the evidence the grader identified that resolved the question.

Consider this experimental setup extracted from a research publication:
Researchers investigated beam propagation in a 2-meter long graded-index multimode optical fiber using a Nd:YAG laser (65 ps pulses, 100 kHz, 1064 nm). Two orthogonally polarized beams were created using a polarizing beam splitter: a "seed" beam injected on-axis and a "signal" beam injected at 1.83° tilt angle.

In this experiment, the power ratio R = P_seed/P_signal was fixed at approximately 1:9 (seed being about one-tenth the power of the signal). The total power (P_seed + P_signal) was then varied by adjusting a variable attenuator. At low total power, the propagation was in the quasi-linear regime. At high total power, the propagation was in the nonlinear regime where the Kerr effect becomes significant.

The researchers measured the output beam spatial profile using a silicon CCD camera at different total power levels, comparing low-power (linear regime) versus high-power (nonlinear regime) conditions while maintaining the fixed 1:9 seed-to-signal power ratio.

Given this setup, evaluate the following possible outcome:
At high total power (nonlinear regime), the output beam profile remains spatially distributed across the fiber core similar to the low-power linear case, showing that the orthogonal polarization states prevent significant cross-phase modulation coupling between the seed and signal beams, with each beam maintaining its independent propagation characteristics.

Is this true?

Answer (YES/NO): NO